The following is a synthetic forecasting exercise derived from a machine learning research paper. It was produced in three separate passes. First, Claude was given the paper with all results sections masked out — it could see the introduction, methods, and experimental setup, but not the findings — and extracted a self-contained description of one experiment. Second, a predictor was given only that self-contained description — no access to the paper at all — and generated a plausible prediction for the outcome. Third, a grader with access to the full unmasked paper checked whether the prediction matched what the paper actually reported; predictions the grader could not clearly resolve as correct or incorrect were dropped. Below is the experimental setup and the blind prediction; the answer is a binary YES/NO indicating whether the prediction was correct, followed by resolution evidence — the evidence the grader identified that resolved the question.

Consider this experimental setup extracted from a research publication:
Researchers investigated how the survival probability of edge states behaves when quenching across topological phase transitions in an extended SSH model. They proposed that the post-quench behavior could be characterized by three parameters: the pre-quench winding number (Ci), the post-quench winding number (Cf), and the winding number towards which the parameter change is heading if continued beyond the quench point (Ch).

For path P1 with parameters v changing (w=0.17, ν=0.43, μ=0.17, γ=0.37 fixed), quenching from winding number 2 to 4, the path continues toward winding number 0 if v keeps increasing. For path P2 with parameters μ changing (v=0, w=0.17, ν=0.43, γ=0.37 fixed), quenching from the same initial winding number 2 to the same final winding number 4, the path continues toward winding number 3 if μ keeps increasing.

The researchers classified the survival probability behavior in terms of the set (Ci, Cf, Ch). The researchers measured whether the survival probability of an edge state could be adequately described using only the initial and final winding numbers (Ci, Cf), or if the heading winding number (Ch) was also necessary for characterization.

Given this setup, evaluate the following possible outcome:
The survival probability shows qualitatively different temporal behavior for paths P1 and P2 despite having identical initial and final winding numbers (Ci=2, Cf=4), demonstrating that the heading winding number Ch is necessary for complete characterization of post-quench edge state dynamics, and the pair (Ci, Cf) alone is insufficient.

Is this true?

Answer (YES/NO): YES